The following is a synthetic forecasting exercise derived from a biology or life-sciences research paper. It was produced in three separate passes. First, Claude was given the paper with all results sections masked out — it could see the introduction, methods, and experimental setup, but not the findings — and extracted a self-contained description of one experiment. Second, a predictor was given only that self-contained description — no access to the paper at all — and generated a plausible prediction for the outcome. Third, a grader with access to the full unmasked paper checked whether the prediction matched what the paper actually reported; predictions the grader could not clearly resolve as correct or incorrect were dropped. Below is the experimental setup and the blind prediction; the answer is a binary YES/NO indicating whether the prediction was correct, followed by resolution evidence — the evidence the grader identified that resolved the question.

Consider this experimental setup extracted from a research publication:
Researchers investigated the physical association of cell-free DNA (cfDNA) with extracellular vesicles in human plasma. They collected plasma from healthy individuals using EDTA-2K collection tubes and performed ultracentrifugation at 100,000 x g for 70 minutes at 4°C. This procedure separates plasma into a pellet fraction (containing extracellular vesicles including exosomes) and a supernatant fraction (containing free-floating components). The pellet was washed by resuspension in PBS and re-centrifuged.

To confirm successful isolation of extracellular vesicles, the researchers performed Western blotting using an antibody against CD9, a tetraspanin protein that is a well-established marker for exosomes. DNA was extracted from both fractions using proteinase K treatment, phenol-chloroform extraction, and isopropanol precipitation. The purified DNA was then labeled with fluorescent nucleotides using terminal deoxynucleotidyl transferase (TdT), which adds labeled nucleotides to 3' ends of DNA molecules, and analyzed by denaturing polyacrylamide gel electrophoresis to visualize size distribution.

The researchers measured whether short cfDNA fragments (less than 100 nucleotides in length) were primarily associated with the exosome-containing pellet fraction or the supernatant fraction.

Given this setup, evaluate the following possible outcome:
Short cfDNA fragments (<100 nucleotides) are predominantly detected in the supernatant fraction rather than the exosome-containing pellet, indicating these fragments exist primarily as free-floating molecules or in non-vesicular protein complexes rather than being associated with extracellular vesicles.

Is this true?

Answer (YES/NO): YES